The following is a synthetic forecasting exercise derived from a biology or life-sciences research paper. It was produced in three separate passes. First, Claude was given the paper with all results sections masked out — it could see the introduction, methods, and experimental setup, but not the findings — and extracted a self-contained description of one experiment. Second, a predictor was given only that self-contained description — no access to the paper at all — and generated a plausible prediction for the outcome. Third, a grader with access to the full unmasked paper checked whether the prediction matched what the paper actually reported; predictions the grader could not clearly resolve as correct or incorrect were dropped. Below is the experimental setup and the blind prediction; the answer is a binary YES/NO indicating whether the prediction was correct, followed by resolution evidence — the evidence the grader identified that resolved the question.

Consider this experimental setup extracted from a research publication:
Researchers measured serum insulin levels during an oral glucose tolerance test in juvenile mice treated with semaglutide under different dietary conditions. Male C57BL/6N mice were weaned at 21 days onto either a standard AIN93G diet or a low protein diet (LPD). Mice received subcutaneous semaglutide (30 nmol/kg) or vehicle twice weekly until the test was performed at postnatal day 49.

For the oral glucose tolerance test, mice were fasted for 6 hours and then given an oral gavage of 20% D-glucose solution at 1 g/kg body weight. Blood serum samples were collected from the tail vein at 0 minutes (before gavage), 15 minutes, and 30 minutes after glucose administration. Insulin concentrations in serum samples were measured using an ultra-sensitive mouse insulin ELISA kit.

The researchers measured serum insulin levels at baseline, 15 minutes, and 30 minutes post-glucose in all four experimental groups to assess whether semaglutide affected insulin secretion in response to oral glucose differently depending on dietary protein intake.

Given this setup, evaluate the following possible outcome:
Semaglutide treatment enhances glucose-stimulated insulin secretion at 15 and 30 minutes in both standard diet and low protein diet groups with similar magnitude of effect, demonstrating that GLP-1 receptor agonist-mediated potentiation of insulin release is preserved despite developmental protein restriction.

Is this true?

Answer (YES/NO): NO